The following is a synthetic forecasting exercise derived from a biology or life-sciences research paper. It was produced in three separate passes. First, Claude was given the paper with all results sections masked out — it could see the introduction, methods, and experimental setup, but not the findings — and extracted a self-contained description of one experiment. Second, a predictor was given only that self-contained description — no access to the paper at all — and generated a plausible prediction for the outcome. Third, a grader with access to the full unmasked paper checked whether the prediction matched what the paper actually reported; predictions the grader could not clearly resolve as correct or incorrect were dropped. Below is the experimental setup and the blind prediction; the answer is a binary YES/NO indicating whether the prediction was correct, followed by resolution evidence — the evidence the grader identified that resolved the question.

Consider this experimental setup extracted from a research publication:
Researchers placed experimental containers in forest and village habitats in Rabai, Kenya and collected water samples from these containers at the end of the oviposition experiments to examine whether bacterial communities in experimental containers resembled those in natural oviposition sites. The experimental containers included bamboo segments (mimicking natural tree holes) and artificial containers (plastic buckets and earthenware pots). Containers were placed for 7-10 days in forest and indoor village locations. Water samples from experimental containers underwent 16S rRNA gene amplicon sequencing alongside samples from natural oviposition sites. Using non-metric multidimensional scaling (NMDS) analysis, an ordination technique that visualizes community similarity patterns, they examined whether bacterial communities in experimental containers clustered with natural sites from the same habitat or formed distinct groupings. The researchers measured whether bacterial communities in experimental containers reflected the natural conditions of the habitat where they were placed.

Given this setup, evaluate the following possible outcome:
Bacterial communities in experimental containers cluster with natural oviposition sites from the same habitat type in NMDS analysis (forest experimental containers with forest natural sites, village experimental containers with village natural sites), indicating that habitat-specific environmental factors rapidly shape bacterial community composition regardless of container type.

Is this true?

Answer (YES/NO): NO